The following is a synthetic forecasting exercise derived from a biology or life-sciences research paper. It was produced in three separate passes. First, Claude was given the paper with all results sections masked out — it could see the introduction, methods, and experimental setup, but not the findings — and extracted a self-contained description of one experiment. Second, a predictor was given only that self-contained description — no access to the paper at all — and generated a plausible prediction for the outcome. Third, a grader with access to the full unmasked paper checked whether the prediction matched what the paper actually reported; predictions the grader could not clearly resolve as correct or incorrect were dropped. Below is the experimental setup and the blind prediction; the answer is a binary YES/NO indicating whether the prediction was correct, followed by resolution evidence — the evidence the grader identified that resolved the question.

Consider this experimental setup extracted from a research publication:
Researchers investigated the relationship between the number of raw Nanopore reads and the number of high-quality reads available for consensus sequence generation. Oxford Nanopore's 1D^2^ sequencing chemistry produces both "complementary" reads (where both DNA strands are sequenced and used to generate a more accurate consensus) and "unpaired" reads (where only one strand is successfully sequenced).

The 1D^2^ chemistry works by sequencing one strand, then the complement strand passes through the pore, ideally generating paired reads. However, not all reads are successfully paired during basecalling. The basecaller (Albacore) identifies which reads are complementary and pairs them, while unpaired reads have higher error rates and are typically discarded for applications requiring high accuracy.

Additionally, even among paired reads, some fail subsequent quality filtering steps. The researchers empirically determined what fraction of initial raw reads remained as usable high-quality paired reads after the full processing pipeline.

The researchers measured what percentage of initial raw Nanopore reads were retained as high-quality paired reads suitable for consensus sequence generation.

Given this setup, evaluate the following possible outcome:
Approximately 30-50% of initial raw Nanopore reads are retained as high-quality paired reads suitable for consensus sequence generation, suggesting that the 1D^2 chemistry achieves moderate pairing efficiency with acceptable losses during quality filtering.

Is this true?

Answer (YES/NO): NO